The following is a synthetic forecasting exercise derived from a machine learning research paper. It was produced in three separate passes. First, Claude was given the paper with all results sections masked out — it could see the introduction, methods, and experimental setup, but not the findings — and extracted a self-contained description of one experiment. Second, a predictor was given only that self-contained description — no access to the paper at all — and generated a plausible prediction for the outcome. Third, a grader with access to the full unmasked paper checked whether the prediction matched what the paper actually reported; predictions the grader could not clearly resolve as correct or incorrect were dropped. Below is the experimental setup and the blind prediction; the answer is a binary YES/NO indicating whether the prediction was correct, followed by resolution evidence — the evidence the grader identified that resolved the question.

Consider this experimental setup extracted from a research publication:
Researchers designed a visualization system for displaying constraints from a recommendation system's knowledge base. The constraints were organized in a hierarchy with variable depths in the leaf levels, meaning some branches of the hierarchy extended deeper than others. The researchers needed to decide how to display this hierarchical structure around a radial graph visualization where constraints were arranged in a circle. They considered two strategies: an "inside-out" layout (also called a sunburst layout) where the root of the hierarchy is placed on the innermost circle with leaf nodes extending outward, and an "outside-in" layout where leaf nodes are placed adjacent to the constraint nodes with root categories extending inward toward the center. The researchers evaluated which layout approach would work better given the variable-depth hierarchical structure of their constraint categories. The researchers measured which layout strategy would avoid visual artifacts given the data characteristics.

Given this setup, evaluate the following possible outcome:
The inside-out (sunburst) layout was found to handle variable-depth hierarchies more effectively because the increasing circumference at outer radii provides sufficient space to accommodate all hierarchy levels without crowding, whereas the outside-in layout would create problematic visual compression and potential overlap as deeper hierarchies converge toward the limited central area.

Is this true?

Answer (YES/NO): NO